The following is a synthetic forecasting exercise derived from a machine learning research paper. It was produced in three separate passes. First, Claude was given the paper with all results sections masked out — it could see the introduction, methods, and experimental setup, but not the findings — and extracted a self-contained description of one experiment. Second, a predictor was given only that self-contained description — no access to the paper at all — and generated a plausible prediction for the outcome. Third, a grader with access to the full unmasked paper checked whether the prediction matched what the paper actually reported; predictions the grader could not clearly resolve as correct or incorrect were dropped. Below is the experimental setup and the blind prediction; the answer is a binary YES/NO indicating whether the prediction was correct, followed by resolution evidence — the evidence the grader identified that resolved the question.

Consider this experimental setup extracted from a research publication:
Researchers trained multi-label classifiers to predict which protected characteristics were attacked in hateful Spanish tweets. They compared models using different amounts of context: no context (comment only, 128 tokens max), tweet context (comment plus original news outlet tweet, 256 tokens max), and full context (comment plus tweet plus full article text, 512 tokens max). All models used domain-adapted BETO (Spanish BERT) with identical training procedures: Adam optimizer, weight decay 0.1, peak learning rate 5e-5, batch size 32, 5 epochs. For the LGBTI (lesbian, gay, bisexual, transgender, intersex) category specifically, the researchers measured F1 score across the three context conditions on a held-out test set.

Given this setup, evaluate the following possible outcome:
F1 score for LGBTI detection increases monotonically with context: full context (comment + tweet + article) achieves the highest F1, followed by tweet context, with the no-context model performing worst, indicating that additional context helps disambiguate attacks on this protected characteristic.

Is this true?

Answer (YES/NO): NO